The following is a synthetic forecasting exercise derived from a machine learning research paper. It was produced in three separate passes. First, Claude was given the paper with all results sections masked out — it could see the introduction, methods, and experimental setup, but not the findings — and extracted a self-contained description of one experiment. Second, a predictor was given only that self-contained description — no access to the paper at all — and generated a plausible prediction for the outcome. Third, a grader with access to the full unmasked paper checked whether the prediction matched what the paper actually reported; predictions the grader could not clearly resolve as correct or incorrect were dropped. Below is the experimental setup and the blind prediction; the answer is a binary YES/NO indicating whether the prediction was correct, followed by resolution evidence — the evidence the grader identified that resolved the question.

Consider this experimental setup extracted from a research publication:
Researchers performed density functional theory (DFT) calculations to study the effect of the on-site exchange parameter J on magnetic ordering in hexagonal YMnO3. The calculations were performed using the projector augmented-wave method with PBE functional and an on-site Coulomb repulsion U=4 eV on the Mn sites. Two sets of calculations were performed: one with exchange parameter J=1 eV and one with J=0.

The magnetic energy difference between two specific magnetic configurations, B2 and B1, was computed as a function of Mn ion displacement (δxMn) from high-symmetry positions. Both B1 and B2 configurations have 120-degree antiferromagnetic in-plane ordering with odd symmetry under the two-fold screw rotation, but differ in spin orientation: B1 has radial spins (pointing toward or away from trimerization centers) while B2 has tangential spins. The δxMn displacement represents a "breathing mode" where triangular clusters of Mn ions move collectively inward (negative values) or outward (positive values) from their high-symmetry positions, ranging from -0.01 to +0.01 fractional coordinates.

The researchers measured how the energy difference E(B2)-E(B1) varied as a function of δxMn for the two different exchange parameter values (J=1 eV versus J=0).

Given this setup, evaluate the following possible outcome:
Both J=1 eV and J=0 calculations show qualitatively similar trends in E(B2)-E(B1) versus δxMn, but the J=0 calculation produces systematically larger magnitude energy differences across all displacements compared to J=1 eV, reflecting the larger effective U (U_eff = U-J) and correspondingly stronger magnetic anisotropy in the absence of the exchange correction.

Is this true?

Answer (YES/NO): NO